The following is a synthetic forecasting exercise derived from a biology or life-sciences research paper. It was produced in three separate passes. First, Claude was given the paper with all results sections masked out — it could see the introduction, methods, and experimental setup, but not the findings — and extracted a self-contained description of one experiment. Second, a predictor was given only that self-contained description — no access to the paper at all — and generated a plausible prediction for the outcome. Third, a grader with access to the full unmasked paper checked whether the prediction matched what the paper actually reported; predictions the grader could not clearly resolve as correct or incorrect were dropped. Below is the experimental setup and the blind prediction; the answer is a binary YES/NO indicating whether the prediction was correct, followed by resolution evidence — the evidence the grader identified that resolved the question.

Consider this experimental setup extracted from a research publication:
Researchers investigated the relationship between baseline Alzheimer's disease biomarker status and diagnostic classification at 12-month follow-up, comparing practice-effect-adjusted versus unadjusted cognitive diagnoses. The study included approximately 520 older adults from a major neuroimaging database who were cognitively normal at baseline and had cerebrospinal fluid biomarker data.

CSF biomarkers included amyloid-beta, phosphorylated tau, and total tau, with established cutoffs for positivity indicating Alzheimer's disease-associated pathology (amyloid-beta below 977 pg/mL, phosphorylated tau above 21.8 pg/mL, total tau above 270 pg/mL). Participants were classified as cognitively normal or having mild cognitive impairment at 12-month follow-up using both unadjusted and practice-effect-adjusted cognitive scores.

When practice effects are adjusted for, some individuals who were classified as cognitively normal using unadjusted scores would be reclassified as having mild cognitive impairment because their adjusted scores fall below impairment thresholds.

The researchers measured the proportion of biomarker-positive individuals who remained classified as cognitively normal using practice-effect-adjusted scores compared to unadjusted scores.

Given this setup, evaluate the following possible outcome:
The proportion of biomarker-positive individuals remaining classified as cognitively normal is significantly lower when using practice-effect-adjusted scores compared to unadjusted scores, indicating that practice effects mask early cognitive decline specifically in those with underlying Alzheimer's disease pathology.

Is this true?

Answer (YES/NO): YES